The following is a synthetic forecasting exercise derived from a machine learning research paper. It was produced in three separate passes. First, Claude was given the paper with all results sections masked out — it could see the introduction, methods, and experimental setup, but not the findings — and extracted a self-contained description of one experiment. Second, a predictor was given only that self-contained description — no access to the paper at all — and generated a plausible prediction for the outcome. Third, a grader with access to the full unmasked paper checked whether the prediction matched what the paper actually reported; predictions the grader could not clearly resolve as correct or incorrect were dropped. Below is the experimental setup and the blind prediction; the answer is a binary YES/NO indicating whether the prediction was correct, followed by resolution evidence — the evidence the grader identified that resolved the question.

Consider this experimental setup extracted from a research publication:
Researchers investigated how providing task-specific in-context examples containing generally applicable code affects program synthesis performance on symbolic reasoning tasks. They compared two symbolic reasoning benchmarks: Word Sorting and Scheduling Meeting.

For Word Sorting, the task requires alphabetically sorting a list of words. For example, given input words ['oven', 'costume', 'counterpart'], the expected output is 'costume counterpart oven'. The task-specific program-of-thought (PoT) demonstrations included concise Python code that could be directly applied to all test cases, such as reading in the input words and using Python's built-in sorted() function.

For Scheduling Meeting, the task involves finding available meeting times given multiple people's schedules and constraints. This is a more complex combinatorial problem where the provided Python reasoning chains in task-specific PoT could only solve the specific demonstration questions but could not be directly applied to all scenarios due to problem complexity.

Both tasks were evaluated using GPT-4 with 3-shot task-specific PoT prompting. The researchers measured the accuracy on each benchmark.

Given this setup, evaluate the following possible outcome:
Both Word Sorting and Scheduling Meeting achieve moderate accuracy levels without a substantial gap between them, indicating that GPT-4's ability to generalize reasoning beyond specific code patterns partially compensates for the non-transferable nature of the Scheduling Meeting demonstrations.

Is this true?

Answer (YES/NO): NO